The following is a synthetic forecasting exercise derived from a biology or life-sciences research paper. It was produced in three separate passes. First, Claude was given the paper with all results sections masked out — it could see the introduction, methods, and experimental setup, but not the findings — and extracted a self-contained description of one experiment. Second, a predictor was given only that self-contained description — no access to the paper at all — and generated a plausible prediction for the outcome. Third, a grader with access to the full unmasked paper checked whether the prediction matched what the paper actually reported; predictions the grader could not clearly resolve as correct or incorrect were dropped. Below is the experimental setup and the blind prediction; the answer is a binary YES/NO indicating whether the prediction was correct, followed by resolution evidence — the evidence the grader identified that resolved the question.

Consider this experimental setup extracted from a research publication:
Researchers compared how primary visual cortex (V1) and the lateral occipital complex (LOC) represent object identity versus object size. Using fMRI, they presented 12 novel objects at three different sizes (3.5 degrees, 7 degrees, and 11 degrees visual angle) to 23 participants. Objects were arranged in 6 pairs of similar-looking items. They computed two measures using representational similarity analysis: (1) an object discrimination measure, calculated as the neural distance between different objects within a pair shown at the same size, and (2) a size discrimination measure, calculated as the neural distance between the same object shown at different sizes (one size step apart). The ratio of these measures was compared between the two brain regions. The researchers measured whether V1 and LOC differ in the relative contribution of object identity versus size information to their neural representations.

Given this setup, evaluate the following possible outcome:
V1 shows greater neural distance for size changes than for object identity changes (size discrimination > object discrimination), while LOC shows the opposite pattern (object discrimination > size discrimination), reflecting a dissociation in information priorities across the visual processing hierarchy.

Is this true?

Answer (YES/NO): NO